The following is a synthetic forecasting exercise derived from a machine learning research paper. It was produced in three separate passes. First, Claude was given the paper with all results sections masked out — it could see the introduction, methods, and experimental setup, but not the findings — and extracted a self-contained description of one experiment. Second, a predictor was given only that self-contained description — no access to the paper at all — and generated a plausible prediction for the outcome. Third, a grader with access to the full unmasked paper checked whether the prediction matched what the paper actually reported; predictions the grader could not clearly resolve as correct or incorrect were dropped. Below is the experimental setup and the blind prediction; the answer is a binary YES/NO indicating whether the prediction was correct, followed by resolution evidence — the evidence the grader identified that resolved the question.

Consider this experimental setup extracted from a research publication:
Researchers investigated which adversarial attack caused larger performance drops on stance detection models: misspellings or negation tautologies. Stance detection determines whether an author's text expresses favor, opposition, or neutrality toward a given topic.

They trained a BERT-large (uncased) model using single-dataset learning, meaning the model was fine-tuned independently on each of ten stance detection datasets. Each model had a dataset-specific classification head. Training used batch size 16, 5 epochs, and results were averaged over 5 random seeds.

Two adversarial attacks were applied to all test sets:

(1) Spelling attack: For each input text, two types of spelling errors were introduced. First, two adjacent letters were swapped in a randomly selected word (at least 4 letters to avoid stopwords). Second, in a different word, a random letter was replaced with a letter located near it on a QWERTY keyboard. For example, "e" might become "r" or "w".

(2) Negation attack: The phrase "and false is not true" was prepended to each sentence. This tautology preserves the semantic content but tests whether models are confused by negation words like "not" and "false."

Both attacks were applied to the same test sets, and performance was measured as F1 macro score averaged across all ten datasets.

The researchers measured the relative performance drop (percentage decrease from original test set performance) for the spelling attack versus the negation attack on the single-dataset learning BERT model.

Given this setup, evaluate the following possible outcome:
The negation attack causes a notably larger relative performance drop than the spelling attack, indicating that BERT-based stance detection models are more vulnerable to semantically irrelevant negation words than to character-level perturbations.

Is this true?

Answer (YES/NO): NO